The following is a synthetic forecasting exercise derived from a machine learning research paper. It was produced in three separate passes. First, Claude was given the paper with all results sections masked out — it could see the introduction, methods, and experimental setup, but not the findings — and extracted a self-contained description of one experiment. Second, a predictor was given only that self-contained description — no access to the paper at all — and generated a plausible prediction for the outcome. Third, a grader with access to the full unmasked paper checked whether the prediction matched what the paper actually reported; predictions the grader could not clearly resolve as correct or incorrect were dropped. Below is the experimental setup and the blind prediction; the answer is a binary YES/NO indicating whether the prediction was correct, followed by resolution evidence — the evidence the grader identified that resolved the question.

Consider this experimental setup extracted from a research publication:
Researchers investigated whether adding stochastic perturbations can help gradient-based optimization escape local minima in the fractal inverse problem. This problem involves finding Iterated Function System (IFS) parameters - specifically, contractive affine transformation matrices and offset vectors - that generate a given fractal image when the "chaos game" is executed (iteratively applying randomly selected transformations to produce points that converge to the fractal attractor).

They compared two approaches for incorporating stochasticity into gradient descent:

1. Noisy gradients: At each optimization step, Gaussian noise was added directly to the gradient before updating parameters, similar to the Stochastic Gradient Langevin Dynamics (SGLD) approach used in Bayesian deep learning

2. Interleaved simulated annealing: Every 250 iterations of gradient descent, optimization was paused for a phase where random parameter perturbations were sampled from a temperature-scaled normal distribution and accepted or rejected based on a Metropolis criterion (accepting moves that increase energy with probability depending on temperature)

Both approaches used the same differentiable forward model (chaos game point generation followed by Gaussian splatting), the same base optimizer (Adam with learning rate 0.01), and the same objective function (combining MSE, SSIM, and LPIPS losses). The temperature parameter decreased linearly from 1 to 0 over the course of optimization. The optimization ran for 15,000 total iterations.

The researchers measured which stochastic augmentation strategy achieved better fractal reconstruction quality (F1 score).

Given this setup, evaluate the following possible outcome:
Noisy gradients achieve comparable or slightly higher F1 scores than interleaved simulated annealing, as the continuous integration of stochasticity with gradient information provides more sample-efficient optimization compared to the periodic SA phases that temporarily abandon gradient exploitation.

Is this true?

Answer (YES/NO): NO